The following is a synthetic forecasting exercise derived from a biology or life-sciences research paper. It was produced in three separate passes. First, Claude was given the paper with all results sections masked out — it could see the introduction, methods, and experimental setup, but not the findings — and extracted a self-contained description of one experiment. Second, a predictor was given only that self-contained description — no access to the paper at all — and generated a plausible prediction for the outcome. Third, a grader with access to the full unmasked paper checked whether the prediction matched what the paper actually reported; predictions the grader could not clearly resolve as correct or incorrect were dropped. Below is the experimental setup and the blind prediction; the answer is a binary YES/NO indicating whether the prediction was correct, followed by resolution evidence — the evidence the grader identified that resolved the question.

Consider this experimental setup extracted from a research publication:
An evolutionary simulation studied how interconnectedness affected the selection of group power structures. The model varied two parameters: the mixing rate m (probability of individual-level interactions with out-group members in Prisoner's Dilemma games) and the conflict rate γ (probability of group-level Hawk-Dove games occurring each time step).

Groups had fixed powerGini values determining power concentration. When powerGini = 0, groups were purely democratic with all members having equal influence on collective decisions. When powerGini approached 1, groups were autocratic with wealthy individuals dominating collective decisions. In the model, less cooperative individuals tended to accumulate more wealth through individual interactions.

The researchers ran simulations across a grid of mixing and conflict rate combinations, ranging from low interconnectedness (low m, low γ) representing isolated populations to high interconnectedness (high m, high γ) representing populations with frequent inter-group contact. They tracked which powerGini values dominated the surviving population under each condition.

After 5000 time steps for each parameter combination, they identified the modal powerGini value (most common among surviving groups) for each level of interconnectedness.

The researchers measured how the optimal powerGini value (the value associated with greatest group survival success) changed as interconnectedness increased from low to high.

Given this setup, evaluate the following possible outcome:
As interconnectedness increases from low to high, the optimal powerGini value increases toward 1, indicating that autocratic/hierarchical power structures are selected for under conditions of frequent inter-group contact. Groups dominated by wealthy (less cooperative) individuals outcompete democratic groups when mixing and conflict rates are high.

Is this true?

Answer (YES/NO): YES